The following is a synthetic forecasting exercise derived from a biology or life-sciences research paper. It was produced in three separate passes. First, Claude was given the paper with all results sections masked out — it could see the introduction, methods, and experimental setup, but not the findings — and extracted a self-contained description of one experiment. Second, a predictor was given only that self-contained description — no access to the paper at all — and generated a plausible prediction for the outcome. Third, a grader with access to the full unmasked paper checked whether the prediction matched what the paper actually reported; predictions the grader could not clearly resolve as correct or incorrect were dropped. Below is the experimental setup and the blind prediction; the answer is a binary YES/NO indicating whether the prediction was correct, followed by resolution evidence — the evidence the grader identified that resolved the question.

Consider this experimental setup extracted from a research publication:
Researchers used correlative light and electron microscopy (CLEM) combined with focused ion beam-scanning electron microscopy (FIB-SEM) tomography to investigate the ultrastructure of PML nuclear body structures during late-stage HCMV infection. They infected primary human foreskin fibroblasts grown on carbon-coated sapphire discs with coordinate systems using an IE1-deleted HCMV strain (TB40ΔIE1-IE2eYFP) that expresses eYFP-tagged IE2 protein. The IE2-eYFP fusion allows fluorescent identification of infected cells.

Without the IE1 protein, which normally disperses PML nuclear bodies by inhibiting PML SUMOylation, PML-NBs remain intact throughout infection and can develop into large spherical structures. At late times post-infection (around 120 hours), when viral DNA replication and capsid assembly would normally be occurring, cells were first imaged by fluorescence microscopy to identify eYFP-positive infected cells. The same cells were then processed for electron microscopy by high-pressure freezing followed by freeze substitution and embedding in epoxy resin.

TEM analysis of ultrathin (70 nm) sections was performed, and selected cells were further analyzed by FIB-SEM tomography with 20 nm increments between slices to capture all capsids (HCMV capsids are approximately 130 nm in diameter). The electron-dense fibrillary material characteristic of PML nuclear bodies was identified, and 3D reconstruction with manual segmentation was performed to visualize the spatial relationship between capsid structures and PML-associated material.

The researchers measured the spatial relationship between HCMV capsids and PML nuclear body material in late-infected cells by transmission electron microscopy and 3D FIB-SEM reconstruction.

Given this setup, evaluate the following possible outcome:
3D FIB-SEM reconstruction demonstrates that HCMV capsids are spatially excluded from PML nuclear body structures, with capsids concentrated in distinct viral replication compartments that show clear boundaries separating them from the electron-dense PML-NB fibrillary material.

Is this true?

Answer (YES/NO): NO